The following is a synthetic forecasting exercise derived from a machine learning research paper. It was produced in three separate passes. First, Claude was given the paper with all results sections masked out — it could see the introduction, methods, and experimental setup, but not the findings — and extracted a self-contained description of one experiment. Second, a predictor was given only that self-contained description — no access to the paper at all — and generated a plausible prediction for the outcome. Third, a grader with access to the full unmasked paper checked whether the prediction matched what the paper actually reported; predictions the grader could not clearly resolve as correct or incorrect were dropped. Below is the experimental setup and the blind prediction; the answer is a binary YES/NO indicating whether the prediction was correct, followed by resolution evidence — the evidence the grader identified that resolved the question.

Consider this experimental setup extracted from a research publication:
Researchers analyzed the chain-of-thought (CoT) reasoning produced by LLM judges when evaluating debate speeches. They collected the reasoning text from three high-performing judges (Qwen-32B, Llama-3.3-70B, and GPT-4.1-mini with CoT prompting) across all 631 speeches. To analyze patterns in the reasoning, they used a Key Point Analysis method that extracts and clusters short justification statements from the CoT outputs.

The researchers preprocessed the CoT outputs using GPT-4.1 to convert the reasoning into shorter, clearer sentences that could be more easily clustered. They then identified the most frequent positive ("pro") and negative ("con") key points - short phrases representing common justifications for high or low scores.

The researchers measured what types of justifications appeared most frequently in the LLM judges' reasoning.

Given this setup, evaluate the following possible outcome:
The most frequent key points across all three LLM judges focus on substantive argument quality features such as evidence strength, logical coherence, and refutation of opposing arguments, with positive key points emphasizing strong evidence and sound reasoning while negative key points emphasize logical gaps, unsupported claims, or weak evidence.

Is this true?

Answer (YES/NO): NO